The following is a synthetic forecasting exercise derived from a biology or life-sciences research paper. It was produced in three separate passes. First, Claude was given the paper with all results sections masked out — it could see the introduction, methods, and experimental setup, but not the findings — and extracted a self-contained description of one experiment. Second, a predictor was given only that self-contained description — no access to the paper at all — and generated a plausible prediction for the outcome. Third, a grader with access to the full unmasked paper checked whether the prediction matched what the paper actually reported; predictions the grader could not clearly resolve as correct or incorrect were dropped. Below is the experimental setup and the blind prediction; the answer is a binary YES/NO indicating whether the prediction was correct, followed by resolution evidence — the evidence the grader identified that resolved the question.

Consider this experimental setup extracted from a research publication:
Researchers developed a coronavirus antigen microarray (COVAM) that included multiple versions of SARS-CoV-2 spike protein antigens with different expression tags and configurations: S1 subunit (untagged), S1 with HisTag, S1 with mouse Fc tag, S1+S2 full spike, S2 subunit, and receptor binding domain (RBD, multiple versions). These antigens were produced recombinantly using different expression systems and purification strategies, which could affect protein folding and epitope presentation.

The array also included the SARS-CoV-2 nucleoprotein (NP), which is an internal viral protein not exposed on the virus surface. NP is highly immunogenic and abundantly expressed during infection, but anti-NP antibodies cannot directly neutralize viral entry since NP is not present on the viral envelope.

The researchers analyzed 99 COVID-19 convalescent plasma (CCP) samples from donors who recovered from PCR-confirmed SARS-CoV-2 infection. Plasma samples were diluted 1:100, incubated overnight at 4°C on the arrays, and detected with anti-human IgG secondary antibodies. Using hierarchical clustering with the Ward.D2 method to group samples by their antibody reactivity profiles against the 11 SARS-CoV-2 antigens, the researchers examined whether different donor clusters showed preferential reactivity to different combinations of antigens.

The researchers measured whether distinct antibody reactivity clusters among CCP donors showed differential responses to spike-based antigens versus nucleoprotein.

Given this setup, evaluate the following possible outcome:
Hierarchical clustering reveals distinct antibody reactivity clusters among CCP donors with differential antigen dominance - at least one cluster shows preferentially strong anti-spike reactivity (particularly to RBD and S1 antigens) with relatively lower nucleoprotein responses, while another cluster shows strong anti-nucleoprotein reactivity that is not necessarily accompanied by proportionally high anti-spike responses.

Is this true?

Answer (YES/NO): NO